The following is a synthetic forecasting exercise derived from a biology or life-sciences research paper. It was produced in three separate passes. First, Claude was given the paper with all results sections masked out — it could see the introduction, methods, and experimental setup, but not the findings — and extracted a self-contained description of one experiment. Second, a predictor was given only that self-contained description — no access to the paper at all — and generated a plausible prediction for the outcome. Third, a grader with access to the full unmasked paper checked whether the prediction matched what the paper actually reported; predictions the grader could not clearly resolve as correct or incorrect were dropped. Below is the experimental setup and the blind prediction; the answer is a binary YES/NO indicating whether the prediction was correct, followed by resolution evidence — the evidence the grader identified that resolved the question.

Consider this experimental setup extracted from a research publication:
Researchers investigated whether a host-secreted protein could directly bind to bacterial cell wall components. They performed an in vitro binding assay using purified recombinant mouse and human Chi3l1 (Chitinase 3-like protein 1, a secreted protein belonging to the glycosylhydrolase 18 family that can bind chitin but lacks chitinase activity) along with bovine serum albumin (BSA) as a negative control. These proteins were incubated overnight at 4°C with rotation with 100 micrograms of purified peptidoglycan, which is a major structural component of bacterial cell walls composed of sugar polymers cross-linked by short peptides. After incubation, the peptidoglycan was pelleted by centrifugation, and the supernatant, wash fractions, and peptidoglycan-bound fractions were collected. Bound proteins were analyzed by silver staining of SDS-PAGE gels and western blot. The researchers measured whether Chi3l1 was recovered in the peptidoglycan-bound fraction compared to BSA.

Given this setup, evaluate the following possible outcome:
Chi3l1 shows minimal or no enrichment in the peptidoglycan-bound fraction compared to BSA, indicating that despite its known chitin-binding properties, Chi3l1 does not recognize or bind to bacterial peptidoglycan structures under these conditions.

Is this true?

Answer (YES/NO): NO